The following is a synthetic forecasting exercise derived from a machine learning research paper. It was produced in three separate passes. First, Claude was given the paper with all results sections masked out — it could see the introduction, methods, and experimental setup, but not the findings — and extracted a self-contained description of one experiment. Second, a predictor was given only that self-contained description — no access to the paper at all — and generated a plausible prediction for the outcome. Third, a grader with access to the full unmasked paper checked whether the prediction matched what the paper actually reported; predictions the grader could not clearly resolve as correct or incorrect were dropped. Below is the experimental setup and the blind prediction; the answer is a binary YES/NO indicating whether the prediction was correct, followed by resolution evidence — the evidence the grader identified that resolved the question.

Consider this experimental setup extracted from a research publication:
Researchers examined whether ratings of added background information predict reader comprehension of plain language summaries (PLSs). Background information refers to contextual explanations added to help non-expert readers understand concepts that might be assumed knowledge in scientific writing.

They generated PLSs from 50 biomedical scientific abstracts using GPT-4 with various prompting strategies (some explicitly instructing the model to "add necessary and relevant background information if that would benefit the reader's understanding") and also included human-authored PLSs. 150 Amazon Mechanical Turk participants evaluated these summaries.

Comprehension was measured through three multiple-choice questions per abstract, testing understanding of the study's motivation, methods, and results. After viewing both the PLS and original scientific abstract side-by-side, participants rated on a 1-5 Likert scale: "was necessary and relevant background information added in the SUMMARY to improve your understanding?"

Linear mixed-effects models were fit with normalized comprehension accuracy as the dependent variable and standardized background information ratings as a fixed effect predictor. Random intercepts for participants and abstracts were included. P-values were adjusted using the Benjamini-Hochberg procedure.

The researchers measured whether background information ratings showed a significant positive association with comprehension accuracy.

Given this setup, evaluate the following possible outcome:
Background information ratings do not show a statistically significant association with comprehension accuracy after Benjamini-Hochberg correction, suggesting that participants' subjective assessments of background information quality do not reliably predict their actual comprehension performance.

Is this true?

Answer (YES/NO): NO